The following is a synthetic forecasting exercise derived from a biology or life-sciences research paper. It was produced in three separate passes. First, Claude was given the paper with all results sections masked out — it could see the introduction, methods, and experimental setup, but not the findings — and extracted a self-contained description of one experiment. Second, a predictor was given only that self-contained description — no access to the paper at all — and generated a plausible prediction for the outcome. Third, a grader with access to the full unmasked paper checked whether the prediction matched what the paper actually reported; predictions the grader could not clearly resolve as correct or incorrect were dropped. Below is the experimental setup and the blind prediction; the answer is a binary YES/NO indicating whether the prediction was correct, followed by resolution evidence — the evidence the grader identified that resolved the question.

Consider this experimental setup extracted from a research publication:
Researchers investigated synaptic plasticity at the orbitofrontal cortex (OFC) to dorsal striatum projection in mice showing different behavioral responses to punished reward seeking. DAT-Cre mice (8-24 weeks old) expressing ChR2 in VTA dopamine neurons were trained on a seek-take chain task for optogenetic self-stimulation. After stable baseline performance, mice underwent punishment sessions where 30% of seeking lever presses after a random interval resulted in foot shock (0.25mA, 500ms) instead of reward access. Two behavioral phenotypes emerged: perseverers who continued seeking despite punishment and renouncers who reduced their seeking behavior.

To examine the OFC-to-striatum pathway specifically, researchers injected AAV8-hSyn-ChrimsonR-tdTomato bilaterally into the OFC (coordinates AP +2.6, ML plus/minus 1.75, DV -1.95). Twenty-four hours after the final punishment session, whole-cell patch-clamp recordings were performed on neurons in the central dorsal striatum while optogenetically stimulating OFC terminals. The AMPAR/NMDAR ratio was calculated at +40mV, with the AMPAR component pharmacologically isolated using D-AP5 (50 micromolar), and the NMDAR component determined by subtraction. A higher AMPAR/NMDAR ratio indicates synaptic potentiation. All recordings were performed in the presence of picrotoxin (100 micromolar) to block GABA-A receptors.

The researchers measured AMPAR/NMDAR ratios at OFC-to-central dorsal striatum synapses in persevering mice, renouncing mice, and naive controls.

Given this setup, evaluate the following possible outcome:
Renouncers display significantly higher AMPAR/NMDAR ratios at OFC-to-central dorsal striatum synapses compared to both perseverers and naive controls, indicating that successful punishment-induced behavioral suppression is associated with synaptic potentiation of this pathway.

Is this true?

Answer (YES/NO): NO